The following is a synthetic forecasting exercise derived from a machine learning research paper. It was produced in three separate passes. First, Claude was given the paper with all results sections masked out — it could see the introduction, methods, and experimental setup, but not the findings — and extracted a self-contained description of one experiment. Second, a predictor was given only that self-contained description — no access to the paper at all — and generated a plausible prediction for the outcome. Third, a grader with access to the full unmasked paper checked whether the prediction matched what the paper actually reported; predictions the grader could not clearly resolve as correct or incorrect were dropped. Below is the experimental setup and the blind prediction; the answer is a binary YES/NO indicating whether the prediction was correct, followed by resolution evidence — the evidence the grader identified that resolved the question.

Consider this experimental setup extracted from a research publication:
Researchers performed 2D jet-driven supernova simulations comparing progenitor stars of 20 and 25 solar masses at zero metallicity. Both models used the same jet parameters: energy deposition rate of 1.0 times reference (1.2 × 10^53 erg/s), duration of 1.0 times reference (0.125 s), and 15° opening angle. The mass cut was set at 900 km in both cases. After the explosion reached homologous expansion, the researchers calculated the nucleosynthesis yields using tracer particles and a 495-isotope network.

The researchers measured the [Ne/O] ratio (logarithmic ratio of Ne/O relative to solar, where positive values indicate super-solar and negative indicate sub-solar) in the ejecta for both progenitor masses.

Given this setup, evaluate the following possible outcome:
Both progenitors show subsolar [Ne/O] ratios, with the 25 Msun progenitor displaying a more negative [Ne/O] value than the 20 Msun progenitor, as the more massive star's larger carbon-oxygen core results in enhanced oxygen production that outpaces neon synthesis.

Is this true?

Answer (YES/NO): NO